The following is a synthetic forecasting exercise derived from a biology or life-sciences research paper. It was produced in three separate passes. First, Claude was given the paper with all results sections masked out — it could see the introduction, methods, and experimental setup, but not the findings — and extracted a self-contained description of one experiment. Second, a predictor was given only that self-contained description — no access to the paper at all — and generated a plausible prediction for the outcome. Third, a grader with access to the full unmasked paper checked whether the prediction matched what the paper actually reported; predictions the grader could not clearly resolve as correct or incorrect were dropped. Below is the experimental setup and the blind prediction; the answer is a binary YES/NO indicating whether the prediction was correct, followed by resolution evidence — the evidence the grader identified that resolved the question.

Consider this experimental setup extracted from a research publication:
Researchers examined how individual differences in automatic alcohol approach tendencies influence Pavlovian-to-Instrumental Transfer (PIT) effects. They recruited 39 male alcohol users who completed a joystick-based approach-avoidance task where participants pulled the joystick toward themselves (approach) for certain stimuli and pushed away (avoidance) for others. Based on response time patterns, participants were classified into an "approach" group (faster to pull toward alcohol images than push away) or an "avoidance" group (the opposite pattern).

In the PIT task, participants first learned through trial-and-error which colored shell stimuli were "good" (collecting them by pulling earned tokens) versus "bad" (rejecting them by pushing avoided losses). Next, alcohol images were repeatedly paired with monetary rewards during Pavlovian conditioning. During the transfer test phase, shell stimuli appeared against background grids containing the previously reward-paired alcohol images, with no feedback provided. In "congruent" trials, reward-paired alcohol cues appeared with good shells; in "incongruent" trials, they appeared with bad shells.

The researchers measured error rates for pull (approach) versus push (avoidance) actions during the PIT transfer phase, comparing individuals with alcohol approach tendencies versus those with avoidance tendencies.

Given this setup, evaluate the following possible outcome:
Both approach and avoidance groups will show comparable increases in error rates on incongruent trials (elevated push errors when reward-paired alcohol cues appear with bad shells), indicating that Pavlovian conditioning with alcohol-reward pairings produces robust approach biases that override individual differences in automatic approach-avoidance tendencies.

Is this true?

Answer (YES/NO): NO